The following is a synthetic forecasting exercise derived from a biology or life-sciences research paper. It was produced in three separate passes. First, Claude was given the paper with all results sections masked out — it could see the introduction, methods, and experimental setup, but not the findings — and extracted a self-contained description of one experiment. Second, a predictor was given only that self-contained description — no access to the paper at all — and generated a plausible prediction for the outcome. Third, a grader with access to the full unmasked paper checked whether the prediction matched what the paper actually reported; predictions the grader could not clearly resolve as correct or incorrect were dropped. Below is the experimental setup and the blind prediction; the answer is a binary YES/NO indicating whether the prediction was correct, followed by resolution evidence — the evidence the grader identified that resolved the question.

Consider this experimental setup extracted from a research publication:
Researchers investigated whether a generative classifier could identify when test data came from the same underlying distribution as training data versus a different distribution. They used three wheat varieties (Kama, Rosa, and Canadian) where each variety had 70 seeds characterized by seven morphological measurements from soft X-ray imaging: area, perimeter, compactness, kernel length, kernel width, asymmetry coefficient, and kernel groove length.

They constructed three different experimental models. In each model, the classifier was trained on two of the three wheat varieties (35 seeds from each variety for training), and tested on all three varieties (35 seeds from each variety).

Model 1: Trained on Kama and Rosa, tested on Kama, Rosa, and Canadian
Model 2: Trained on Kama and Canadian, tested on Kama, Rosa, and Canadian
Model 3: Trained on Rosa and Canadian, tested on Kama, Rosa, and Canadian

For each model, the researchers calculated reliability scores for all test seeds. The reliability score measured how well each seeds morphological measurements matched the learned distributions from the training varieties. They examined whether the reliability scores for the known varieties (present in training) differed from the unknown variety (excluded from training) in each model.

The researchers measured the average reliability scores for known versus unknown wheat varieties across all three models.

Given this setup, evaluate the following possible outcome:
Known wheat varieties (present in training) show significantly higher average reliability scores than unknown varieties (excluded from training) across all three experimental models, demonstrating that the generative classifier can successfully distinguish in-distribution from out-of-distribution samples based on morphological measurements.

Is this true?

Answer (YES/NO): YES